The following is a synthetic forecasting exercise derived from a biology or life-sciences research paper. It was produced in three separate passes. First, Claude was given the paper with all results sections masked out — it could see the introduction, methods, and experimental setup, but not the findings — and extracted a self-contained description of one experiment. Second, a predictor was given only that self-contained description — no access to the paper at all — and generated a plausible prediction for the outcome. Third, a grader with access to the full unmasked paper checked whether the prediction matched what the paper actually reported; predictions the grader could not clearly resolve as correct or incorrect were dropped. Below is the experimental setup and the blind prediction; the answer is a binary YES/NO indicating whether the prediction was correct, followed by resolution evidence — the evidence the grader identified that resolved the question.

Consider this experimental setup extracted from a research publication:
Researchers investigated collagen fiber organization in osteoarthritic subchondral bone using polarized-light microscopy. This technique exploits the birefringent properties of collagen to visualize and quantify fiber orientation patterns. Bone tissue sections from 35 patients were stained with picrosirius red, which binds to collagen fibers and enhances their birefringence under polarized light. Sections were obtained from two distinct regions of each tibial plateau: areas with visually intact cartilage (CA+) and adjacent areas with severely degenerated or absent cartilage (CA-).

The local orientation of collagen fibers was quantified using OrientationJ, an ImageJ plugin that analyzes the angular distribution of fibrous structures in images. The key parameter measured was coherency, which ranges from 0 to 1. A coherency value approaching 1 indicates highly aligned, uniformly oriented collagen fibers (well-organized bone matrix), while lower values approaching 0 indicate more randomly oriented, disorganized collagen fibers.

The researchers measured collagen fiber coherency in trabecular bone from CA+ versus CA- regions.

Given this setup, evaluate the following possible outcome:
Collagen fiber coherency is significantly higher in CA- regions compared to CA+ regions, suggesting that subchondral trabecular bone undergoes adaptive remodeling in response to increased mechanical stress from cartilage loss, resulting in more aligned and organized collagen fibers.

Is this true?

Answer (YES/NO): NO